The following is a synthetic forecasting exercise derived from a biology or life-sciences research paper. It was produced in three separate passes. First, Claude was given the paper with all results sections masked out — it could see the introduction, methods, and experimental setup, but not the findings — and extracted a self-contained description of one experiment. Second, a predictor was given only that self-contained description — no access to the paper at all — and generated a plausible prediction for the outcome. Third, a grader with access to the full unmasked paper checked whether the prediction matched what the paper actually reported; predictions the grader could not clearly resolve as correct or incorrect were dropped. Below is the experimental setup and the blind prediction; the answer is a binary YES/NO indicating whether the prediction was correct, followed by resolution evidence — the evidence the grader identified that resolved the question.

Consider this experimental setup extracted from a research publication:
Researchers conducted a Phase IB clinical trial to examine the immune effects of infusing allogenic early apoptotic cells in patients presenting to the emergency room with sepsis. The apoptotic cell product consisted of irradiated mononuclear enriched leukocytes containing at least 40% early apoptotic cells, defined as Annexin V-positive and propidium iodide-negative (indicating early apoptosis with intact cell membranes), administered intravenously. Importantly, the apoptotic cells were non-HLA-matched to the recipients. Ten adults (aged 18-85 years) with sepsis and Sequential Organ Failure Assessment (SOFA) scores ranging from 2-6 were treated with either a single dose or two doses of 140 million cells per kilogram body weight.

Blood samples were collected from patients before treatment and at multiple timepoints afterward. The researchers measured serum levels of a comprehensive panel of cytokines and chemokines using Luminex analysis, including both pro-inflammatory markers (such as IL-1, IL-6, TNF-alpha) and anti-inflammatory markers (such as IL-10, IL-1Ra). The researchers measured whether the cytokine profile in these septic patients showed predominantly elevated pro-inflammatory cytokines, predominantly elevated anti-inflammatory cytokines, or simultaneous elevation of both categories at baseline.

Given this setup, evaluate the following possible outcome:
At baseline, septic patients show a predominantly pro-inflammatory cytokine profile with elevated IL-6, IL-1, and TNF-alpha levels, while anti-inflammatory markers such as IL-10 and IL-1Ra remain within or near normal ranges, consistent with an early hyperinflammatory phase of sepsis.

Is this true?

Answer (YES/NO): NO